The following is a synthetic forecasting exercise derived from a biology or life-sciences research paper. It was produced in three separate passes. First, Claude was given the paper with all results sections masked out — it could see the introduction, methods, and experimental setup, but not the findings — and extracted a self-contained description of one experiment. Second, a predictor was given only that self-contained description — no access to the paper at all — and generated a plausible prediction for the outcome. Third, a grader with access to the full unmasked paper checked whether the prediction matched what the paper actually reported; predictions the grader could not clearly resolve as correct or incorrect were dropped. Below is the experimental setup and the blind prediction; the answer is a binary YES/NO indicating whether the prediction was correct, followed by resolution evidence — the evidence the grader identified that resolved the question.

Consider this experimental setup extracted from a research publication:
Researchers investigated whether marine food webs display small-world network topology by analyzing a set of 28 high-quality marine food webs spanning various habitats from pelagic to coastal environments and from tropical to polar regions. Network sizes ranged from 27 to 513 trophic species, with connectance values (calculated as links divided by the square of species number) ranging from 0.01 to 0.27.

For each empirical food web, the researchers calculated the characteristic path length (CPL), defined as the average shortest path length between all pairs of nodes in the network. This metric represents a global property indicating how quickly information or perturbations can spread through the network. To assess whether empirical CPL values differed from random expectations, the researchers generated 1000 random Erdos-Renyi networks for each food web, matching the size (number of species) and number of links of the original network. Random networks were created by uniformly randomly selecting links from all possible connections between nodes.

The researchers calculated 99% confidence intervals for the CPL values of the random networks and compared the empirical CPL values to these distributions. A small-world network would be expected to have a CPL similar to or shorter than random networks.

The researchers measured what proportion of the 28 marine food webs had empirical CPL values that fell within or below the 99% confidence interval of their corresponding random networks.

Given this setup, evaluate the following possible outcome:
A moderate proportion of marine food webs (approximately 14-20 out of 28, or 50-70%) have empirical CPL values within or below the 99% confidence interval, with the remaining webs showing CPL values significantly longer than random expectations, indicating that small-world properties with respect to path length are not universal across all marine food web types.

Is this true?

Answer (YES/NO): YES